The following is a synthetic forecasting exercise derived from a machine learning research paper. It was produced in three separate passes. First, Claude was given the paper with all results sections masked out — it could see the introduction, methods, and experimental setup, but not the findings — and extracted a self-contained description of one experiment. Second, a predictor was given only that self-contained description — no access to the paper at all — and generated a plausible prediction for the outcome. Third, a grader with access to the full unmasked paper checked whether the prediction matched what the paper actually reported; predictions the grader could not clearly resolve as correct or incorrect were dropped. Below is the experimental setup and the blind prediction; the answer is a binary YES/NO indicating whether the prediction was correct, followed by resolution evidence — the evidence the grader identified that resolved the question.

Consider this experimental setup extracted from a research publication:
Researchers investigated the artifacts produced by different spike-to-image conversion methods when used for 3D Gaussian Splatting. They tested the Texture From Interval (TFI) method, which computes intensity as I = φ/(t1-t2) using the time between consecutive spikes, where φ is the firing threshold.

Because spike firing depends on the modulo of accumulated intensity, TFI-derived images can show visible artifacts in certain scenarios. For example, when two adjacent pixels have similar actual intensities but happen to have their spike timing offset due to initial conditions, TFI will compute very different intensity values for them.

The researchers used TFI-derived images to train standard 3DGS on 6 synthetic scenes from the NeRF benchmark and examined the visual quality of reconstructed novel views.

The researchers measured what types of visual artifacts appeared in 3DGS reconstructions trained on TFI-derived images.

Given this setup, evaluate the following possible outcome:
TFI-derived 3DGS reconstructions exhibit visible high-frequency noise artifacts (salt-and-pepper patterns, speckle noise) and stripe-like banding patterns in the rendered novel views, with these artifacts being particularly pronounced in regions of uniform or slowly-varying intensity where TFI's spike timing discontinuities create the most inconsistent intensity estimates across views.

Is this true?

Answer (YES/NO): NO